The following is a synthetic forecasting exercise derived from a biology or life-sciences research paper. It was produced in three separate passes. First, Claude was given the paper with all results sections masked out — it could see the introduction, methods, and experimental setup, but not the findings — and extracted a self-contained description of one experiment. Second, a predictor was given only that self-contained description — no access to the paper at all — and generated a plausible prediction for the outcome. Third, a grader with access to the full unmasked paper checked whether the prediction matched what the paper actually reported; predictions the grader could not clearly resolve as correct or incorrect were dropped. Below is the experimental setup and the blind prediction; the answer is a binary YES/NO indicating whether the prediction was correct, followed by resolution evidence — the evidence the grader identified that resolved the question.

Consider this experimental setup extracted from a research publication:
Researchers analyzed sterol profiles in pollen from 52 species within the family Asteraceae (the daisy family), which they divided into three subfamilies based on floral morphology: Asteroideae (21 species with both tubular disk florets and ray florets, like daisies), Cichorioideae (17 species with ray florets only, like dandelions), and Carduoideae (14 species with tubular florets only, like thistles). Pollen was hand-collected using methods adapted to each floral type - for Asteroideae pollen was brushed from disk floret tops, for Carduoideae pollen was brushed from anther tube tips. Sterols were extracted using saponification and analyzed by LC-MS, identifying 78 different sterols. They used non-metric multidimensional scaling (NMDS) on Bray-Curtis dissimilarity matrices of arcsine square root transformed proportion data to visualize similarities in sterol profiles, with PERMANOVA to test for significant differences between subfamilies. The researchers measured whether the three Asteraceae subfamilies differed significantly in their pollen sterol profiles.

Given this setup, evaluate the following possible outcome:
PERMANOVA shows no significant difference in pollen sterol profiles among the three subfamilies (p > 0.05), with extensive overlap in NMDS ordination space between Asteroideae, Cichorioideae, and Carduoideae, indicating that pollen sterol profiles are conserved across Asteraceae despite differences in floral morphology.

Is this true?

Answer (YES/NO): NO